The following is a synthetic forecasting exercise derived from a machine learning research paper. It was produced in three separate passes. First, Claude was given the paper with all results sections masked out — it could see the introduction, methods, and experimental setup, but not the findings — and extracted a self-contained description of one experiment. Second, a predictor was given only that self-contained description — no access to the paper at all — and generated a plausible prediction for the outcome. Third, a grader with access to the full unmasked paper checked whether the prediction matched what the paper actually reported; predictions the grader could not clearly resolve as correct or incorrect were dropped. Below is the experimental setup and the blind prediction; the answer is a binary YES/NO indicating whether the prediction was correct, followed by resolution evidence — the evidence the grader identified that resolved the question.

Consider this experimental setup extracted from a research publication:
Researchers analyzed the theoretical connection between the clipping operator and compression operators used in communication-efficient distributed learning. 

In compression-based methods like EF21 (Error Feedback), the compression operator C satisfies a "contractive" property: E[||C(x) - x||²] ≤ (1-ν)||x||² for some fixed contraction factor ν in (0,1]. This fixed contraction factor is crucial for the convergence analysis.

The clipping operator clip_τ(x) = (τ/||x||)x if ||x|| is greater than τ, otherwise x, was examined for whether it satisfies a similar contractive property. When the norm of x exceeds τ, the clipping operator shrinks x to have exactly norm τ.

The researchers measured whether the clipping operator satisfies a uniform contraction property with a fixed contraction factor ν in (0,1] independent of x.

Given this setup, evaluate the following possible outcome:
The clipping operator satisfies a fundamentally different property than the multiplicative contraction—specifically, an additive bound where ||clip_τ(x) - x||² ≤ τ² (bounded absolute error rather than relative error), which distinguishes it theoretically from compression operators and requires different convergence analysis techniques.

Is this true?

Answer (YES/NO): NO